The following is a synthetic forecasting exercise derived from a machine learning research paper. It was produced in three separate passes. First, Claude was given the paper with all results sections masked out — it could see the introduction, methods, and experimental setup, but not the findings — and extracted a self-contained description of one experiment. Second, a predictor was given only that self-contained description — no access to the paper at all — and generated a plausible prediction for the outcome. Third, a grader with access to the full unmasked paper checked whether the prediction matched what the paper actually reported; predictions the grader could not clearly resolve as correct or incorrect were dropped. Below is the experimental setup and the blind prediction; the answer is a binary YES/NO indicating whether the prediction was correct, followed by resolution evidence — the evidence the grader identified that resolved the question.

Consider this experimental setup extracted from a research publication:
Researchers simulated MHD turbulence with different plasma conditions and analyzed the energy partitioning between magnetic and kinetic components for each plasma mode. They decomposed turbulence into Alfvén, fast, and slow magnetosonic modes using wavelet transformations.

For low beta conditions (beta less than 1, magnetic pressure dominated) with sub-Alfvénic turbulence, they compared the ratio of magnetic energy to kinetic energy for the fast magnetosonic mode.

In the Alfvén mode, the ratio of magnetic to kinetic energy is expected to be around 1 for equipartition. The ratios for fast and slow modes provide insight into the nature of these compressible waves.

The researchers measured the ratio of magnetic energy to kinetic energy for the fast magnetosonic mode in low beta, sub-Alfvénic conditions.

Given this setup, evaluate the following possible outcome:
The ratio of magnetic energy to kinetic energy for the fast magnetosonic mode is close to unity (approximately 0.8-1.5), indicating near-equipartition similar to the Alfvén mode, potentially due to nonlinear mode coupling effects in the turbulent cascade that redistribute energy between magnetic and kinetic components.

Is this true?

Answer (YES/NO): NO